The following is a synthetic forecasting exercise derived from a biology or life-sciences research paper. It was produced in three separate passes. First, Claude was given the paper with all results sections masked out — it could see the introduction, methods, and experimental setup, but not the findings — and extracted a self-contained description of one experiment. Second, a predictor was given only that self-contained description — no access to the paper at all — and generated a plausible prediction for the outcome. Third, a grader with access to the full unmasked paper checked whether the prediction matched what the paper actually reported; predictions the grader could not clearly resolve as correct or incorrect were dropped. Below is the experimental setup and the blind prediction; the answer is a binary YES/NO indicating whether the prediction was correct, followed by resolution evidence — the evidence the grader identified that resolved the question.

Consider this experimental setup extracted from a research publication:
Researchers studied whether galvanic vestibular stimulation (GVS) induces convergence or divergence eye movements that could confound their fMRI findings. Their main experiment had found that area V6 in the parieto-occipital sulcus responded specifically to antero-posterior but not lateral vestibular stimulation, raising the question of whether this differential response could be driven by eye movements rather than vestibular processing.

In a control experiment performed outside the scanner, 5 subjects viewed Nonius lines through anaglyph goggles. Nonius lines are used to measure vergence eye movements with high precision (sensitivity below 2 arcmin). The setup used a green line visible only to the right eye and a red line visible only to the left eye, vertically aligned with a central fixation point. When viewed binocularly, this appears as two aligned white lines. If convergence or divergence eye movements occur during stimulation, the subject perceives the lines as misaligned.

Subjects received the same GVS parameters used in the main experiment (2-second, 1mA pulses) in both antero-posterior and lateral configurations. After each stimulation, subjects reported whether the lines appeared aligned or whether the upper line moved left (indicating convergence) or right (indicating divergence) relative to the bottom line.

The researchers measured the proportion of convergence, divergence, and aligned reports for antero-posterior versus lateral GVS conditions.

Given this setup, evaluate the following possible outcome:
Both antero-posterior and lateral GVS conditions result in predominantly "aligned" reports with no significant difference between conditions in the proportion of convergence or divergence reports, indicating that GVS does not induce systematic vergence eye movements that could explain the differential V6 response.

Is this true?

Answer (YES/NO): YES